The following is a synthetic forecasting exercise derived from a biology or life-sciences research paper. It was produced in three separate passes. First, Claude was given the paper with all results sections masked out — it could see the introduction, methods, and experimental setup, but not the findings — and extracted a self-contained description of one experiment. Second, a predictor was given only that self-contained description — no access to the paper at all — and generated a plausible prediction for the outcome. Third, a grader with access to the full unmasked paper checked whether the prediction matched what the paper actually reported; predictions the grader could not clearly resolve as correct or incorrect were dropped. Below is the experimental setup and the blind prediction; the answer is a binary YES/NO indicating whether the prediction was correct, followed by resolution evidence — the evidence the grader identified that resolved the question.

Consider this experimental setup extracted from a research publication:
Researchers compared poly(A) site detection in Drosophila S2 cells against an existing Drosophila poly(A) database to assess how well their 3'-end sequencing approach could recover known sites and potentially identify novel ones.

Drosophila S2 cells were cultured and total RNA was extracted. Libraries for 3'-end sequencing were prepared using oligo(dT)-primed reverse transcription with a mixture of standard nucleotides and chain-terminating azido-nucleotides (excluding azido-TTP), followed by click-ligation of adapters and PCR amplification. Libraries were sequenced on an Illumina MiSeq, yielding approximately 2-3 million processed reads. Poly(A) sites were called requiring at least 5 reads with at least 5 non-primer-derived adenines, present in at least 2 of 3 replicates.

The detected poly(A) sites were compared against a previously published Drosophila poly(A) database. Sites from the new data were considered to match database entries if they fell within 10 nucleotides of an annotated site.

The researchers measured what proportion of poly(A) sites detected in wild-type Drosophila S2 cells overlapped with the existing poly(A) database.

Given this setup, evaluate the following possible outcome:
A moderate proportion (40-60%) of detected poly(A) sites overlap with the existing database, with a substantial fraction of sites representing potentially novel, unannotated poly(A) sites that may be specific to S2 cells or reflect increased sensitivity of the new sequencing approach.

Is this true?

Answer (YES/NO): NO